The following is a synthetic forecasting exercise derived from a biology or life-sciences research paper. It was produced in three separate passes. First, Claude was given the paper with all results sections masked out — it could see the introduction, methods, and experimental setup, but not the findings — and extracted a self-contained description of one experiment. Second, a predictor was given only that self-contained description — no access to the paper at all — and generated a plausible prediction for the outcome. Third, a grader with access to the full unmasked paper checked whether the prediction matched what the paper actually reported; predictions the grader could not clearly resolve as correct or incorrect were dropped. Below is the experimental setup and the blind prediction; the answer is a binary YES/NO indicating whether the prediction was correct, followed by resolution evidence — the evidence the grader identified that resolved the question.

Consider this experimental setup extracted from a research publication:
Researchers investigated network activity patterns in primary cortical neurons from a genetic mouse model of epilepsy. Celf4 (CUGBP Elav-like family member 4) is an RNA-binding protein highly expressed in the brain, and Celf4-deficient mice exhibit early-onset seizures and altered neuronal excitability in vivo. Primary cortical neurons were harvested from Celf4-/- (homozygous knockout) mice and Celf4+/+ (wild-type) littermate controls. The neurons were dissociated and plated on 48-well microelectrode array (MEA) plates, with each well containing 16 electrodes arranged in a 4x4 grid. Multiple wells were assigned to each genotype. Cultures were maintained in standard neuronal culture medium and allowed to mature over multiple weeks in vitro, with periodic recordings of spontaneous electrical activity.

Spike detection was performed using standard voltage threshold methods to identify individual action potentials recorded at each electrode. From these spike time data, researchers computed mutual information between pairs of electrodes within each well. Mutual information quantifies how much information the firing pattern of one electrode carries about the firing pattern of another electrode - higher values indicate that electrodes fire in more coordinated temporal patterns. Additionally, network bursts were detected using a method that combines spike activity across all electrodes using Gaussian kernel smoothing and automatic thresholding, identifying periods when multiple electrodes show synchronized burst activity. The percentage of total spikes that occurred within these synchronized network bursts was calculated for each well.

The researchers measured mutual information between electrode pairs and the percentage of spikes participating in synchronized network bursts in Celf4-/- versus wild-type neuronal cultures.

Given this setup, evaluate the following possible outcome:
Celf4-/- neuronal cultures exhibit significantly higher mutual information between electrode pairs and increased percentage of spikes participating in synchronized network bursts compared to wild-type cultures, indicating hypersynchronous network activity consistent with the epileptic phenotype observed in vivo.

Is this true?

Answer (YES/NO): YES